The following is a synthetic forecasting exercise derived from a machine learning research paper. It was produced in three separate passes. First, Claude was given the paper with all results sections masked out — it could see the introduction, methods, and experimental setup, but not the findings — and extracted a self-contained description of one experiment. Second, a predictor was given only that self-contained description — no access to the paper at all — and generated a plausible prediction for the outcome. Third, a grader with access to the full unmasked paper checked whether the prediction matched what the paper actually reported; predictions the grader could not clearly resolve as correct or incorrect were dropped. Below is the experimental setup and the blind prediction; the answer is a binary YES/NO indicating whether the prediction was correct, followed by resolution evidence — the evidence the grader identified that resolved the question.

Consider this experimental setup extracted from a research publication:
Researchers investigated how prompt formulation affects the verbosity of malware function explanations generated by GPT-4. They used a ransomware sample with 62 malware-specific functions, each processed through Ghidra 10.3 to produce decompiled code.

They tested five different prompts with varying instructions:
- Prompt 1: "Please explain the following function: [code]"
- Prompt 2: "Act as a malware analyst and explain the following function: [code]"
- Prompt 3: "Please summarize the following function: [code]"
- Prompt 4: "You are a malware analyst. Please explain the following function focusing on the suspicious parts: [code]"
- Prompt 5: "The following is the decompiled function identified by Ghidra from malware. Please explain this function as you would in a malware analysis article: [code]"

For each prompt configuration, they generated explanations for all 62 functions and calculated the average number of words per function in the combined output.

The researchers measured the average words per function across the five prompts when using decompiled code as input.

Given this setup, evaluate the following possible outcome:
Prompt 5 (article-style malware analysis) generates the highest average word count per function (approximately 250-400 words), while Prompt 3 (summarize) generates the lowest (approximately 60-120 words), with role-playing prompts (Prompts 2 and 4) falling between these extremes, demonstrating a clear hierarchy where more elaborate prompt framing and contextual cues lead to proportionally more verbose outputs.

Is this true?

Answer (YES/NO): NO